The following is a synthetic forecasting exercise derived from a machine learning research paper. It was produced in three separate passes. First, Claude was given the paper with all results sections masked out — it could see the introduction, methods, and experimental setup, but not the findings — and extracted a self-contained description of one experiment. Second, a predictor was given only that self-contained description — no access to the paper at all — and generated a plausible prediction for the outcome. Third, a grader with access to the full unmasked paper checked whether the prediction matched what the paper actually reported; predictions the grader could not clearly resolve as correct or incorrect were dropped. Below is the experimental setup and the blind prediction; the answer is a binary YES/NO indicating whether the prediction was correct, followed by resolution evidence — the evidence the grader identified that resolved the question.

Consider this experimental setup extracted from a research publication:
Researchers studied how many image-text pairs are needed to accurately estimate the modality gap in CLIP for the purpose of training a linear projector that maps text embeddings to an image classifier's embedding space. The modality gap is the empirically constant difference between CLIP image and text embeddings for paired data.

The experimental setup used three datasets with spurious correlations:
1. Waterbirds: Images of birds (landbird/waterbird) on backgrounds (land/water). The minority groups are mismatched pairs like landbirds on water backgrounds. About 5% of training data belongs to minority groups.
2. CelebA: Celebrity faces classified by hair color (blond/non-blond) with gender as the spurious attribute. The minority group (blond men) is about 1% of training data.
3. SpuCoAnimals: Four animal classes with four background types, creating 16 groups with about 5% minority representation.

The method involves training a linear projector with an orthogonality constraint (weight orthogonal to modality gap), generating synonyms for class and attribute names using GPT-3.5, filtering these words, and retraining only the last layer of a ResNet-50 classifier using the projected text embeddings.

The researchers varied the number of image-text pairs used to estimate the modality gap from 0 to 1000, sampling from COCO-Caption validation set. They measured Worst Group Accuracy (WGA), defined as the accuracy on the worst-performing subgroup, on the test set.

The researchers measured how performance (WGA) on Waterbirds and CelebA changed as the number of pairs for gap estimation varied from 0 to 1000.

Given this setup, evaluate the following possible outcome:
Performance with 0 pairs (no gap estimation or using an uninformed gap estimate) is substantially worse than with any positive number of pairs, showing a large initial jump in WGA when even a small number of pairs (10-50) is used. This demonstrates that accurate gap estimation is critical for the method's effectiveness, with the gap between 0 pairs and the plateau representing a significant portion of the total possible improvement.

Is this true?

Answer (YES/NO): YES